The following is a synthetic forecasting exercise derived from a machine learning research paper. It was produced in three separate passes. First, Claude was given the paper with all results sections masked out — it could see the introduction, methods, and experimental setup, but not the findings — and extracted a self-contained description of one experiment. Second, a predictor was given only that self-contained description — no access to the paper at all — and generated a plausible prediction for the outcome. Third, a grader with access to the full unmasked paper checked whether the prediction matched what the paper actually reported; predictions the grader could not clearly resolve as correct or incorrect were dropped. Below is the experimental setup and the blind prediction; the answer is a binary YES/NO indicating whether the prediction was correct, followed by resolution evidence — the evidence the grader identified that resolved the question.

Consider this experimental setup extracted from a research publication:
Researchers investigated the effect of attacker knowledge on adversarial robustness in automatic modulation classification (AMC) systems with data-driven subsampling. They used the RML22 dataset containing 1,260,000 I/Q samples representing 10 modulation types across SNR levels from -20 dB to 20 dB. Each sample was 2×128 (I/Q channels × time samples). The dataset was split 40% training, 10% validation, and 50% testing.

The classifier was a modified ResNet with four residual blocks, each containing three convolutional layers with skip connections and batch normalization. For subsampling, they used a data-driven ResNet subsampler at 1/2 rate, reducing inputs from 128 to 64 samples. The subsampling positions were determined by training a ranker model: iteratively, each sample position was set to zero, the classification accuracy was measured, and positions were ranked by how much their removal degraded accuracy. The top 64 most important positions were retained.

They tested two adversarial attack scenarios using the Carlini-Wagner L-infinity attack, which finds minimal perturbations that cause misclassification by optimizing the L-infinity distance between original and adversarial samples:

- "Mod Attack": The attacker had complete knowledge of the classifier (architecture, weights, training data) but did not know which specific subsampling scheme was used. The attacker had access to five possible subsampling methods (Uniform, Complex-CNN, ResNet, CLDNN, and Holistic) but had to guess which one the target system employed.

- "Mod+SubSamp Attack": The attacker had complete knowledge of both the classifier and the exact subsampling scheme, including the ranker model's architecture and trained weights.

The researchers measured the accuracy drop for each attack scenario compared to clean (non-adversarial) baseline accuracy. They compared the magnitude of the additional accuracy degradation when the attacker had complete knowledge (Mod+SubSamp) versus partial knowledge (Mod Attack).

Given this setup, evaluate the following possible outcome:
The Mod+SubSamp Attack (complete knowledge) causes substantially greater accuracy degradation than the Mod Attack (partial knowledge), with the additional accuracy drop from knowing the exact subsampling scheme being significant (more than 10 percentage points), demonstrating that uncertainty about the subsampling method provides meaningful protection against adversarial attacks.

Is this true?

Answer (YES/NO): NO